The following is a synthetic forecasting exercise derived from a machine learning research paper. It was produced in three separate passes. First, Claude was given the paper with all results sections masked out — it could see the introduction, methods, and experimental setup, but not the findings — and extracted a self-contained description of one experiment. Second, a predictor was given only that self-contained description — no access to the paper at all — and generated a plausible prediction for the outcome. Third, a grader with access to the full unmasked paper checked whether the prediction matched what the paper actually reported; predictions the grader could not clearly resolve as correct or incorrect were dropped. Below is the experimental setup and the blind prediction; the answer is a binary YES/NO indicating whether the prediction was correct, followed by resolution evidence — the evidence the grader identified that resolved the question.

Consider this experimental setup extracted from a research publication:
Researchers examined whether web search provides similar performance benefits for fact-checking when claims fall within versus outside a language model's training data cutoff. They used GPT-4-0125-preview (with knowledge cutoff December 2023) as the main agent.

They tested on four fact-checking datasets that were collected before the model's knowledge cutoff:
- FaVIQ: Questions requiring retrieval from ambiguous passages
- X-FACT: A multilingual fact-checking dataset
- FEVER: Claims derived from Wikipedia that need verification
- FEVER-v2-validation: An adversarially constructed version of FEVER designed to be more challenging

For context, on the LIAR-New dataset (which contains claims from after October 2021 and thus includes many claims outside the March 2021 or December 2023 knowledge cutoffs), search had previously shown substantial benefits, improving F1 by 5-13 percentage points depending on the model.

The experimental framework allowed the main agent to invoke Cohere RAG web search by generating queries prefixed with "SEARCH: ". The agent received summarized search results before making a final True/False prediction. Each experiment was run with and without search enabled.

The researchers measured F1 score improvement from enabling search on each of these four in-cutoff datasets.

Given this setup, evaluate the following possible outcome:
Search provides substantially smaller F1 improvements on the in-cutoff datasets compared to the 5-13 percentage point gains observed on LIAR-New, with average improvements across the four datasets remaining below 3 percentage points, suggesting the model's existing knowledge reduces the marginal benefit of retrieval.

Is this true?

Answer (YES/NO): YES